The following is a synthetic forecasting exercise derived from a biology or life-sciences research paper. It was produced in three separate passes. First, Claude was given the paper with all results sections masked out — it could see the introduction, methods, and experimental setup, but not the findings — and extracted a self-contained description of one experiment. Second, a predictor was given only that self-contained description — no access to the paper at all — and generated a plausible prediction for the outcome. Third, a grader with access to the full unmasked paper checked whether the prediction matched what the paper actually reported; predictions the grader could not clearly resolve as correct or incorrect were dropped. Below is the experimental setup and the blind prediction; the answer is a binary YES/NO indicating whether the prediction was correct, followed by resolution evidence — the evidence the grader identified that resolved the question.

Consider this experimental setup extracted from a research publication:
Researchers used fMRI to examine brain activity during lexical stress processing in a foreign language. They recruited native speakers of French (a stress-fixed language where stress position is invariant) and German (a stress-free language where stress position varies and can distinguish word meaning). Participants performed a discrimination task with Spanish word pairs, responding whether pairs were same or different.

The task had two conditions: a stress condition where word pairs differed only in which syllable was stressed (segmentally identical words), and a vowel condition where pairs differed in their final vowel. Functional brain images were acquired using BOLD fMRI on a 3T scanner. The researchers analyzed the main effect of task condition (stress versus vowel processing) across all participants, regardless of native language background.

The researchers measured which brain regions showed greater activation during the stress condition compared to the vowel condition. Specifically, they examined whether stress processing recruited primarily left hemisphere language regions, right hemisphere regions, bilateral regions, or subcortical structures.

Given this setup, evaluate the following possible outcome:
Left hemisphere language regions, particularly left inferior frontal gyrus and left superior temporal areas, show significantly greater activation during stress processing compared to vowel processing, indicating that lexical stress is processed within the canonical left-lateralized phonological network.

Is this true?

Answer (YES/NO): NO